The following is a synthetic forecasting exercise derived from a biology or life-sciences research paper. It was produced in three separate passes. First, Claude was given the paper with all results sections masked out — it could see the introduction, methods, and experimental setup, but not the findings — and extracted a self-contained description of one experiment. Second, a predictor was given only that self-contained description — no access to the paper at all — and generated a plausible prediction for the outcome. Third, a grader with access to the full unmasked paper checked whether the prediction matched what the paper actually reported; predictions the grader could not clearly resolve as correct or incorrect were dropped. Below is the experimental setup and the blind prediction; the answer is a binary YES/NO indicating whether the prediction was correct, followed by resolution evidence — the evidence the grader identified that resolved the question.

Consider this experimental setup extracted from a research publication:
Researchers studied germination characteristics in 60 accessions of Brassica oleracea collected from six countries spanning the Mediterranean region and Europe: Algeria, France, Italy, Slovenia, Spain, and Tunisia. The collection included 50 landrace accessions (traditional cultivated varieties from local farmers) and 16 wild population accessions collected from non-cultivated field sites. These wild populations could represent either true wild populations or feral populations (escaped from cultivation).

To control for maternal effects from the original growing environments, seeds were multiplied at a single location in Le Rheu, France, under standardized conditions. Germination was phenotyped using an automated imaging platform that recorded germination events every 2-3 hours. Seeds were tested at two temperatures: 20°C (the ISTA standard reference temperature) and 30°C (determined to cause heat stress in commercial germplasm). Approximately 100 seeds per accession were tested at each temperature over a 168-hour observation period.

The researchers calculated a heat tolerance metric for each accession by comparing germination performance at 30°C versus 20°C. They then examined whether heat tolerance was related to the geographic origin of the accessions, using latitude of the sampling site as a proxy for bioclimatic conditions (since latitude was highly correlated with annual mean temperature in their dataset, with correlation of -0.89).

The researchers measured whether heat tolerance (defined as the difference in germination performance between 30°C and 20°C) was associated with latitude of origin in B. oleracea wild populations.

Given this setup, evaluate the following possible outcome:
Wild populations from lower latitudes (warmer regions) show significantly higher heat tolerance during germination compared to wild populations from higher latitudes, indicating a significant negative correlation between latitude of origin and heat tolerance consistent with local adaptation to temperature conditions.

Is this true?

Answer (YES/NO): YES